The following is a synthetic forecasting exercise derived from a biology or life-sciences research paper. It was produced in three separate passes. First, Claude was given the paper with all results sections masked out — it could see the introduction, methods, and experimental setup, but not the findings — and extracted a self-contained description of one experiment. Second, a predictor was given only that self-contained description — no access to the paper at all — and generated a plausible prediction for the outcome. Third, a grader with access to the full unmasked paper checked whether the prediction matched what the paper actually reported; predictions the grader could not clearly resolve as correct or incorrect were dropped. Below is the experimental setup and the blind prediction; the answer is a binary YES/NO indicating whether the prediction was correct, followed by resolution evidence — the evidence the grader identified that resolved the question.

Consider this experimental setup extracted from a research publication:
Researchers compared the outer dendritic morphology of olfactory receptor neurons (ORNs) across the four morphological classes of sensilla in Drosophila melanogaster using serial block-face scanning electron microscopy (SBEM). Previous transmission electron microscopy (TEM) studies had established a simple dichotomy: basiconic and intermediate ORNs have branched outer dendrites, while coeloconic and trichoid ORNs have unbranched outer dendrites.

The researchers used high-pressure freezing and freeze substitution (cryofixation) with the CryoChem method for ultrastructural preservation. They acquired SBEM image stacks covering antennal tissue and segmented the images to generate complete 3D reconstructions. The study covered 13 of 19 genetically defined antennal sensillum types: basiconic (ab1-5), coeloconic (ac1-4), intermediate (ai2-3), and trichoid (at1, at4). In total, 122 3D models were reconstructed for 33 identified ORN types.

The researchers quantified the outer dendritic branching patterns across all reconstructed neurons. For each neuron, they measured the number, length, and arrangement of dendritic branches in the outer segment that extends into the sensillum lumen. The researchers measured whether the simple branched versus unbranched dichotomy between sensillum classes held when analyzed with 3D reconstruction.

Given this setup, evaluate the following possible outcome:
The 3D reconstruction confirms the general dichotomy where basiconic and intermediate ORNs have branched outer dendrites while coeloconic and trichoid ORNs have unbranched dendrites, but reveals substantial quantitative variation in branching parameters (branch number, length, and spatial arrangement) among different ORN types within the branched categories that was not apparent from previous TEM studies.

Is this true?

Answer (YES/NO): NO